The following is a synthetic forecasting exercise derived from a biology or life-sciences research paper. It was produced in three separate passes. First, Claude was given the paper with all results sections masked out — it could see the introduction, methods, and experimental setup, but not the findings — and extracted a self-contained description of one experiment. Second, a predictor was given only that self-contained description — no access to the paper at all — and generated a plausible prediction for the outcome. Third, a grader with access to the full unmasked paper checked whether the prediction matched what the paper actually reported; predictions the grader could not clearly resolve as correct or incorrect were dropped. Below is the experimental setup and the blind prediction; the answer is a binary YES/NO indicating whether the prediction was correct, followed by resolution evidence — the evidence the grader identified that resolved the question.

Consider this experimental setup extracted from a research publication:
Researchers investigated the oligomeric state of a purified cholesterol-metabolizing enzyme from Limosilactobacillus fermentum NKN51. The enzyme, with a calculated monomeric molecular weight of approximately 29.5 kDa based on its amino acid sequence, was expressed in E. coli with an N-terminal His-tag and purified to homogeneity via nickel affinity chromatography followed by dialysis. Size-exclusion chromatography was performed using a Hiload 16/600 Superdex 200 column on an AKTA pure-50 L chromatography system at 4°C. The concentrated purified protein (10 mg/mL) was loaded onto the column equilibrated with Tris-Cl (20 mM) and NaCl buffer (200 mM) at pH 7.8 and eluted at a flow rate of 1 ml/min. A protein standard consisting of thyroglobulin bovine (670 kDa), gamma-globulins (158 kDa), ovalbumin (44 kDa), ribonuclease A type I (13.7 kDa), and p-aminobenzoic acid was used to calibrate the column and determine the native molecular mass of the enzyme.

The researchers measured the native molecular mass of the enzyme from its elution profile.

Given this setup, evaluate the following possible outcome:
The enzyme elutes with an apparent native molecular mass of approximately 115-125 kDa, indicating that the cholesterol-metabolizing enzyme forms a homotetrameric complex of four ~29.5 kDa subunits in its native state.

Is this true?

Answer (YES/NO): NO